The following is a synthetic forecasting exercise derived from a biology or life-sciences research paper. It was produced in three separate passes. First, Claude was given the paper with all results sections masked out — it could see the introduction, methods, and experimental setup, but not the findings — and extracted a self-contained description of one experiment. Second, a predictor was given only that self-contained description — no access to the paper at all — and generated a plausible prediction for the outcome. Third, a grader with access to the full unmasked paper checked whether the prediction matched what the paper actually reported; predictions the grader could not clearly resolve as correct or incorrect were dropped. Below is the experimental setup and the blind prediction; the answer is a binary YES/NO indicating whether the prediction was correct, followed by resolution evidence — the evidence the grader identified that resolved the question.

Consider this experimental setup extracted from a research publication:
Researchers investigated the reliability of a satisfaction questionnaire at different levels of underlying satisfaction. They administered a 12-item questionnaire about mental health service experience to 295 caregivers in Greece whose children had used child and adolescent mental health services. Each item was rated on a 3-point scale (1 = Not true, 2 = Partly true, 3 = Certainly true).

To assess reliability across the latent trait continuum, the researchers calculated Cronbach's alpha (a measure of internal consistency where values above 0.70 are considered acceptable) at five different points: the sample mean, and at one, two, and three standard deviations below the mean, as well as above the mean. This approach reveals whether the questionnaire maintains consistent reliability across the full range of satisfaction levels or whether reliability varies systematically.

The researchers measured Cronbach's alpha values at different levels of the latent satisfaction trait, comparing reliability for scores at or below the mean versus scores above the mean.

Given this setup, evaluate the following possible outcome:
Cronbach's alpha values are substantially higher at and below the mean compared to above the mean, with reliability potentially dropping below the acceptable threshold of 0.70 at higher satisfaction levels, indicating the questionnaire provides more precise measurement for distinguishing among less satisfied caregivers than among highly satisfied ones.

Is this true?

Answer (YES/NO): YES